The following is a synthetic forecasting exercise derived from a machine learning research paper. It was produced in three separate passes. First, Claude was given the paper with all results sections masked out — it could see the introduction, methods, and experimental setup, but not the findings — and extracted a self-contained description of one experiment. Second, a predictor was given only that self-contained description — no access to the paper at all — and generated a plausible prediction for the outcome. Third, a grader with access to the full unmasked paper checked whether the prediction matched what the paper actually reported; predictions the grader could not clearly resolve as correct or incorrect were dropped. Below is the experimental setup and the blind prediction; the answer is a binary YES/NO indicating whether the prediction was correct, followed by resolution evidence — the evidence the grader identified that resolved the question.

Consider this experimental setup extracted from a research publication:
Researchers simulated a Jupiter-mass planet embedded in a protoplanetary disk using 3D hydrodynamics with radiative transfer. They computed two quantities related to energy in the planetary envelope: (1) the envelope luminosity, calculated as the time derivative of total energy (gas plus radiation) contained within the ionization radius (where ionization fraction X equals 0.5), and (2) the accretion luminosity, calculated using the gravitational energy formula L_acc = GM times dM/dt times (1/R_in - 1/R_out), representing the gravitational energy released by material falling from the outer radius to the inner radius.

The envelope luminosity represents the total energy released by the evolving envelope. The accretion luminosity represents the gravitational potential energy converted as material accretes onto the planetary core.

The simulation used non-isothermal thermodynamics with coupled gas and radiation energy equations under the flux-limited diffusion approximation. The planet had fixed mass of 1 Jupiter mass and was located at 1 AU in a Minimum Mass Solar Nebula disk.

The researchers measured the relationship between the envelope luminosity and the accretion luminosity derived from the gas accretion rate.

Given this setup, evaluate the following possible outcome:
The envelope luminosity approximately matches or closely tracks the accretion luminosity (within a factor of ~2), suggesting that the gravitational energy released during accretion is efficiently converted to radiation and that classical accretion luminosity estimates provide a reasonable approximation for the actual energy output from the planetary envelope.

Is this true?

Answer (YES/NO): YES